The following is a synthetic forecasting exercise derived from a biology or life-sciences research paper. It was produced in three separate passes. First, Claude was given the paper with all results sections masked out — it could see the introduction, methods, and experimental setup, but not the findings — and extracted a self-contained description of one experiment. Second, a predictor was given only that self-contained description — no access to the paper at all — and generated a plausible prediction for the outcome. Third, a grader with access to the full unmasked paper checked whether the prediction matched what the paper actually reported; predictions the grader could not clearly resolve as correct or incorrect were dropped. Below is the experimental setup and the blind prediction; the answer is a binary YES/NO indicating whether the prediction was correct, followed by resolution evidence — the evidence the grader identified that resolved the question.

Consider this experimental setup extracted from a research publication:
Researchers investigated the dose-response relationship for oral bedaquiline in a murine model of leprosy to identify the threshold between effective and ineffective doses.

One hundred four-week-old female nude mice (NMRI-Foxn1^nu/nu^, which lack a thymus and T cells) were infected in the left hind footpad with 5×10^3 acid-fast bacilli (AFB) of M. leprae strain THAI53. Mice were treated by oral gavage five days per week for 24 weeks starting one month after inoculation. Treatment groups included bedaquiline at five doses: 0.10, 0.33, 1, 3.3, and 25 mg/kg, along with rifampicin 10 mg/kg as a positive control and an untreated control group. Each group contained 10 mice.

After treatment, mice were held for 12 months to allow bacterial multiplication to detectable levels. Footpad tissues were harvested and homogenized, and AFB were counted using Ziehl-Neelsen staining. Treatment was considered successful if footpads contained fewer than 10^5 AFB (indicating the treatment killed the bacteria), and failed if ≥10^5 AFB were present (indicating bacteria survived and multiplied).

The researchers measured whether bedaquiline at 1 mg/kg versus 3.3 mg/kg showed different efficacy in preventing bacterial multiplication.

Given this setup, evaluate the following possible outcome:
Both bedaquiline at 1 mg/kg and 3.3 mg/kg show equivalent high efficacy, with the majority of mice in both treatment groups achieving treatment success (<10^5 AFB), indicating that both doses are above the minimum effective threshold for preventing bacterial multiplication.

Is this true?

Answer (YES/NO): NO